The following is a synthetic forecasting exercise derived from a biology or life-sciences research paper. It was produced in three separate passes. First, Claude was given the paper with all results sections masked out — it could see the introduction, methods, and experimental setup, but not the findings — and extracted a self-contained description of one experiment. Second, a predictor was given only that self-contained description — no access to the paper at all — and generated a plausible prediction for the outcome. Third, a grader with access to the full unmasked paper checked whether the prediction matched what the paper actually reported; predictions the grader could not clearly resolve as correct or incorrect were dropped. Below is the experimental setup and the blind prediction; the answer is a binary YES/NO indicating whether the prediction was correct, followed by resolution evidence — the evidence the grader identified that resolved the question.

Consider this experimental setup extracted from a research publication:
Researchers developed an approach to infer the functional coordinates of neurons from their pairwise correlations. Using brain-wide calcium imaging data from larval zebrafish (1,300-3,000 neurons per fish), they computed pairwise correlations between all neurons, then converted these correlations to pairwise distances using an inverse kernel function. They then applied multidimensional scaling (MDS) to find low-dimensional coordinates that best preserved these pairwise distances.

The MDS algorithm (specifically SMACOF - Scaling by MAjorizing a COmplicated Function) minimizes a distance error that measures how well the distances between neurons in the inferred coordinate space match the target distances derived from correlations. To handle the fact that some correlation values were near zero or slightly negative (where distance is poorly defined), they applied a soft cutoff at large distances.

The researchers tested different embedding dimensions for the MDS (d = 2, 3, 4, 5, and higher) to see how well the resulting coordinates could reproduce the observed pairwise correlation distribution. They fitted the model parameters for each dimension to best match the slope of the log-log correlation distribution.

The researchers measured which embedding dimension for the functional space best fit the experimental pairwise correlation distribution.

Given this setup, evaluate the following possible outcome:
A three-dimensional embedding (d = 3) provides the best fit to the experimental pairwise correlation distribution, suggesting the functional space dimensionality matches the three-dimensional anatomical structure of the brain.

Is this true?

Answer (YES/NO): NO